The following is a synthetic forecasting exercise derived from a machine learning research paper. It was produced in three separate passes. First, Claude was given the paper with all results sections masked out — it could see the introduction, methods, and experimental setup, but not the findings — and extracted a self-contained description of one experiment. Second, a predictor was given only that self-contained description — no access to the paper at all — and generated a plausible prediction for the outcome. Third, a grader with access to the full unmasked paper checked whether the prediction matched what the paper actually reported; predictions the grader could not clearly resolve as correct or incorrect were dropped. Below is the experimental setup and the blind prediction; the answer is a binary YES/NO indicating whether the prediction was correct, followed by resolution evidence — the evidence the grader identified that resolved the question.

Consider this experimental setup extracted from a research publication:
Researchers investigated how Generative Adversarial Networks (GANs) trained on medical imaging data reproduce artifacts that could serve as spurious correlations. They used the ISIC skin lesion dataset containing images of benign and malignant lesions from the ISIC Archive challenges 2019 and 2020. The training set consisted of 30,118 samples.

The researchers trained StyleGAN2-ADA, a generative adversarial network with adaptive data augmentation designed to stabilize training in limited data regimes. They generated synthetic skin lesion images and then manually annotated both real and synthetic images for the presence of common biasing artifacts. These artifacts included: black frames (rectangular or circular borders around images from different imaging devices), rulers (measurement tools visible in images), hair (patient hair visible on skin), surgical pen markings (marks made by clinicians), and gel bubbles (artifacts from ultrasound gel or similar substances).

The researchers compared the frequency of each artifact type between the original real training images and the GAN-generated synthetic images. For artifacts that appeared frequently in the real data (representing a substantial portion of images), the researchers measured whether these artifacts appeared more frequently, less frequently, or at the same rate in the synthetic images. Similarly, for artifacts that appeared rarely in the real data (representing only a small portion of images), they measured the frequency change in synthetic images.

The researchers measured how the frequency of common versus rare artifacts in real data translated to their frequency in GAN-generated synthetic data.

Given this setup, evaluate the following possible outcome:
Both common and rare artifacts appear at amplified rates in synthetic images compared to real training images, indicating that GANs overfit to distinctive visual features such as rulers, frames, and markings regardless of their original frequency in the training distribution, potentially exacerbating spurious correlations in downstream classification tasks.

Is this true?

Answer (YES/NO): NO